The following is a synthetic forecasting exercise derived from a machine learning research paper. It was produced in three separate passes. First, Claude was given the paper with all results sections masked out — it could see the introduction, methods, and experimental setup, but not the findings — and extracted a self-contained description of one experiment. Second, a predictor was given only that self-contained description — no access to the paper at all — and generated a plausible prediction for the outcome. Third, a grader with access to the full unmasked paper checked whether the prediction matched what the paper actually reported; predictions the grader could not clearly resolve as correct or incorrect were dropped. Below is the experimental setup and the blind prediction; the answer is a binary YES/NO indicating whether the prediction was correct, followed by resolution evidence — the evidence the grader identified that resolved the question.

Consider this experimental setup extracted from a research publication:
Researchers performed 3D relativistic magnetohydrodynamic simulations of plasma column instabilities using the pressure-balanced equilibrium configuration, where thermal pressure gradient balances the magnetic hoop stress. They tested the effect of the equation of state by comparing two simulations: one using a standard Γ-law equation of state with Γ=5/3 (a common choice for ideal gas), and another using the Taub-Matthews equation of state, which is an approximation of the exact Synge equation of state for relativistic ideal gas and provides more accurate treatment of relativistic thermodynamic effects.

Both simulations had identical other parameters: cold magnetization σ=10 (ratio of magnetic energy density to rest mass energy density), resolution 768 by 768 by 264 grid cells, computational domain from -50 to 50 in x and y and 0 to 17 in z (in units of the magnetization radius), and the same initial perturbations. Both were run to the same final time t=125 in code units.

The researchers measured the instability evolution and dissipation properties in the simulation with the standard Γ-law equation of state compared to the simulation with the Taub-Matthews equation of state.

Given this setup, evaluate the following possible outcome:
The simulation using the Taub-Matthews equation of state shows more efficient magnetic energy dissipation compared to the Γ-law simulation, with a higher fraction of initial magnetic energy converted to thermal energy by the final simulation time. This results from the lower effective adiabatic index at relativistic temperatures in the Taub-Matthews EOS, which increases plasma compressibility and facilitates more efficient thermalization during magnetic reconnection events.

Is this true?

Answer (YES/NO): NO